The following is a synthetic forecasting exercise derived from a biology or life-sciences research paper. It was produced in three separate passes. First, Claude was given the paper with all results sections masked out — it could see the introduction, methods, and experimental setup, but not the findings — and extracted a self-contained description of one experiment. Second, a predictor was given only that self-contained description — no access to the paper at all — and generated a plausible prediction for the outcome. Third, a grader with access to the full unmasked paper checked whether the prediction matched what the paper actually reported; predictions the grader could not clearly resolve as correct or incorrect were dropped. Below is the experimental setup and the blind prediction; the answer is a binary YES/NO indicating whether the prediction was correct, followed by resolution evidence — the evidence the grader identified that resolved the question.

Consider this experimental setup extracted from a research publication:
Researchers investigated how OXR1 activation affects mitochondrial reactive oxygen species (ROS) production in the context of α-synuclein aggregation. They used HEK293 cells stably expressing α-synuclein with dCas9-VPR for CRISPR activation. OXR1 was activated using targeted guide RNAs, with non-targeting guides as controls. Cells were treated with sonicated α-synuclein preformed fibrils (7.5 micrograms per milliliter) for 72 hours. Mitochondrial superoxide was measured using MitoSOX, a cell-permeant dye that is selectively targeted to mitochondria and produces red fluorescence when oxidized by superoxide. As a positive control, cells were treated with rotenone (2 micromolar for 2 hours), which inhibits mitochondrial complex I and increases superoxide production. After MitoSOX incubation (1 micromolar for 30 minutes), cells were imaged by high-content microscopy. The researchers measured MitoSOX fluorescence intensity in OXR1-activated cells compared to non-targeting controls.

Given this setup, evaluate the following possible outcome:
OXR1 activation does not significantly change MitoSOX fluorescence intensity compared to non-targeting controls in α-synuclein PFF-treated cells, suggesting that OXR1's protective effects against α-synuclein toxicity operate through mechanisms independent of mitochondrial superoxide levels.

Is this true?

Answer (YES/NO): NO